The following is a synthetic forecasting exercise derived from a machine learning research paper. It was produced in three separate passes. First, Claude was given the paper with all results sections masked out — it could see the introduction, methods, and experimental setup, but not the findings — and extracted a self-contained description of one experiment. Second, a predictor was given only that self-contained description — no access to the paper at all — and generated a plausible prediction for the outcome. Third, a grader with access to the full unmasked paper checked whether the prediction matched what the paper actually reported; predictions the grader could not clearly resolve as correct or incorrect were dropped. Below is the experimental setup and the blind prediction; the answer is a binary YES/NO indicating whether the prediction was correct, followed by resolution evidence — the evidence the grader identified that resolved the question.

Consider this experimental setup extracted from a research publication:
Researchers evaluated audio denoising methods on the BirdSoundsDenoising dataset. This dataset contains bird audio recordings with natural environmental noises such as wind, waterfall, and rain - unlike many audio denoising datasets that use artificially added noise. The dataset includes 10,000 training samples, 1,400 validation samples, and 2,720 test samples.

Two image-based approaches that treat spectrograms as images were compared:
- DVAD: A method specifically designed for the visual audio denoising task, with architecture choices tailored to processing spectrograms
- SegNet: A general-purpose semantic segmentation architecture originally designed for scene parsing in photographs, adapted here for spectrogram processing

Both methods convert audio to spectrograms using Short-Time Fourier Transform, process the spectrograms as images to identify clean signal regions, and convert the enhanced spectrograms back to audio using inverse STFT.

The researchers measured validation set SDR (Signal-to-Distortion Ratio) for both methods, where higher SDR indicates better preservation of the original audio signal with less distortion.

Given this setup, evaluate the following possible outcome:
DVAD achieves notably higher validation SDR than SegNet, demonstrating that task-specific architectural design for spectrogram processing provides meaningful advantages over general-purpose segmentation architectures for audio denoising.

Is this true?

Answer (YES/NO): YES